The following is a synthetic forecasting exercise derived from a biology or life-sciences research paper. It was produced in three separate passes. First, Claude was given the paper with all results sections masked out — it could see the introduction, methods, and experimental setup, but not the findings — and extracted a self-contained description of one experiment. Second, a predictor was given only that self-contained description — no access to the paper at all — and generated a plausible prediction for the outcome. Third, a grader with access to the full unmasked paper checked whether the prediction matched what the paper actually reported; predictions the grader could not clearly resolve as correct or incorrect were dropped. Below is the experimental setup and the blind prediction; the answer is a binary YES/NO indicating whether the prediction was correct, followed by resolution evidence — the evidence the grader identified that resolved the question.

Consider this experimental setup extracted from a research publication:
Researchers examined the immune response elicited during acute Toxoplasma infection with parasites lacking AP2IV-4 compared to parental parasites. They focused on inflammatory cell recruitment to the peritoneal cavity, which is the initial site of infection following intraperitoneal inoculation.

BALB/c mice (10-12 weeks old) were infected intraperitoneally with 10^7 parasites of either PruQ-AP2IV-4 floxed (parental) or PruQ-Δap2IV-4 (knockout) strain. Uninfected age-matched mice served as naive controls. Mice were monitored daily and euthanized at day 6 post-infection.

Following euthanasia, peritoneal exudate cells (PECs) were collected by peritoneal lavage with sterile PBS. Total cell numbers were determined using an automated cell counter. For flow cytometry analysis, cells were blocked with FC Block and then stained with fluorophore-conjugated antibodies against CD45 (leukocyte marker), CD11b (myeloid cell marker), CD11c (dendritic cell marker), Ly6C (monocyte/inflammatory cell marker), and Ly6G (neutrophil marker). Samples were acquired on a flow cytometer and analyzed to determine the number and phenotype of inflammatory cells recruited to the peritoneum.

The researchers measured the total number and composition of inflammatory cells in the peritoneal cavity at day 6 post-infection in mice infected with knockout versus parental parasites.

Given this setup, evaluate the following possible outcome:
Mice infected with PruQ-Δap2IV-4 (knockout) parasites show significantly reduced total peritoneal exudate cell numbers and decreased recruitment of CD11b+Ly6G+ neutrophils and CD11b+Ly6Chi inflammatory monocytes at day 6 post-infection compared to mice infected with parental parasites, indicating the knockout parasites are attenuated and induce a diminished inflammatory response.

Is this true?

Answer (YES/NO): NO